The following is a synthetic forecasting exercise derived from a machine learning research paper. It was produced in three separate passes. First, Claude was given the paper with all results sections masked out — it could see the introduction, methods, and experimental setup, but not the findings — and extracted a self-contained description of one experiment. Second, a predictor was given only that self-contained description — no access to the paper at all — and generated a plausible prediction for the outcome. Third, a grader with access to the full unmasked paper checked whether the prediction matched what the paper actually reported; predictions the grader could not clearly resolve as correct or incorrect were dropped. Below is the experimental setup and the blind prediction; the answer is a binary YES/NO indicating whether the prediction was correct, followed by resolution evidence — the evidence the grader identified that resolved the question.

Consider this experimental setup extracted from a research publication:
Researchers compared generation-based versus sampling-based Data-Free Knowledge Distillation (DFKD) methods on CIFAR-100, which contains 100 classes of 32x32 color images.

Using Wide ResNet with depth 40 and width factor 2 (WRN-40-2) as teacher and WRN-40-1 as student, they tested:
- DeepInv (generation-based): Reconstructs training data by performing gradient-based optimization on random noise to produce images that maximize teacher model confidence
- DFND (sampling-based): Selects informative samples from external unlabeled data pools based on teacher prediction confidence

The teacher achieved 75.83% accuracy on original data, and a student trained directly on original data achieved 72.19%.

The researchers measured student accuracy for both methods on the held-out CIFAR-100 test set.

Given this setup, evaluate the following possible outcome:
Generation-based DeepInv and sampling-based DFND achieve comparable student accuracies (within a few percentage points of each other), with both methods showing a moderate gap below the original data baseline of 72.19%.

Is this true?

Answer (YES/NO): NO